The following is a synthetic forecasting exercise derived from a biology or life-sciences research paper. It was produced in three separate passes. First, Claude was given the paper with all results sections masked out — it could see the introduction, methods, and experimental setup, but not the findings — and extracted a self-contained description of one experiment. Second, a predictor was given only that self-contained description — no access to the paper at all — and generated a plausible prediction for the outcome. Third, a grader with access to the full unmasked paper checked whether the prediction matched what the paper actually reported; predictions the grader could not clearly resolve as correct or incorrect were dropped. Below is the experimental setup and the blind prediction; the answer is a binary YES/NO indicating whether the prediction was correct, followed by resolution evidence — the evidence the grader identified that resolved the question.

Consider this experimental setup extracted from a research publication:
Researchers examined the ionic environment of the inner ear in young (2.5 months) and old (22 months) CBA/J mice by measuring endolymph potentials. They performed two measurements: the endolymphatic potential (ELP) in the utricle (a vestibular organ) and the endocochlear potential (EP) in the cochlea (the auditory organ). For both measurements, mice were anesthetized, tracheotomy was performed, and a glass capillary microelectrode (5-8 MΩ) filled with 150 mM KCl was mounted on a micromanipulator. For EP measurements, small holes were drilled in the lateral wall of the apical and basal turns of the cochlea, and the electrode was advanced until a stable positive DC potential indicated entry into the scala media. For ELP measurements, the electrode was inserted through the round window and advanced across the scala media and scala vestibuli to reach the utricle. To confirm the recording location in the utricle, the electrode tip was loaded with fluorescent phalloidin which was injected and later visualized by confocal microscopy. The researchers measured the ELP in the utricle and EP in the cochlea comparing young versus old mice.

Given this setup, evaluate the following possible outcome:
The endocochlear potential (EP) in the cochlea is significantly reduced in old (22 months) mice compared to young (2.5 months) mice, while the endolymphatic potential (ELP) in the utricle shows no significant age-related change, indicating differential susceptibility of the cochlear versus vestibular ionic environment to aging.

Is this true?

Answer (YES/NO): NO